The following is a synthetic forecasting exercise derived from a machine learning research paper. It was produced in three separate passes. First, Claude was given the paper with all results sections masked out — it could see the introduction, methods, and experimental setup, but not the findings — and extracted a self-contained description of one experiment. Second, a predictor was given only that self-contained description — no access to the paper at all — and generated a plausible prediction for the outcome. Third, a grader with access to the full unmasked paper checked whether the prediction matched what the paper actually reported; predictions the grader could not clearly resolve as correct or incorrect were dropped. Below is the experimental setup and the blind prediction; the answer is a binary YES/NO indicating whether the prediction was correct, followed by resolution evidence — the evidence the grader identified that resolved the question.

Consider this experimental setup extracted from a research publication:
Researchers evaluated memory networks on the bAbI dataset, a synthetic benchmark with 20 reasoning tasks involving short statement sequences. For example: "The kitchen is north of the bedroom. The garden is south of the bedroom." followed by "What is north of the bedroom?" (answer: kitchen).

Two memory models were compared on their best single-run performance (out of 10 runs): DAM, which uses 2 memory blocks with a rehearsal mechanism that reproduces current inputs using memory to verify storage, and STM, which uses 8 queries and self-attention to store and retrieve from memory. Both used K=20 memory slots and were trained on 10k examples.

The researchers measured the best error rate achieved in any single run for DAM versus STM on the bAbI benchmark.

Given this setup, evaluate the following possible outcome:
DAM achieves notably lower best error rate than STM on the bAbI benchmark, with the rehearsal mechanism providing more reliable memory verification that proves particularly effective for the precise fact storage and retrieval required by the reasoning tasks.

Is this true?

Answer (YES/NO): NO